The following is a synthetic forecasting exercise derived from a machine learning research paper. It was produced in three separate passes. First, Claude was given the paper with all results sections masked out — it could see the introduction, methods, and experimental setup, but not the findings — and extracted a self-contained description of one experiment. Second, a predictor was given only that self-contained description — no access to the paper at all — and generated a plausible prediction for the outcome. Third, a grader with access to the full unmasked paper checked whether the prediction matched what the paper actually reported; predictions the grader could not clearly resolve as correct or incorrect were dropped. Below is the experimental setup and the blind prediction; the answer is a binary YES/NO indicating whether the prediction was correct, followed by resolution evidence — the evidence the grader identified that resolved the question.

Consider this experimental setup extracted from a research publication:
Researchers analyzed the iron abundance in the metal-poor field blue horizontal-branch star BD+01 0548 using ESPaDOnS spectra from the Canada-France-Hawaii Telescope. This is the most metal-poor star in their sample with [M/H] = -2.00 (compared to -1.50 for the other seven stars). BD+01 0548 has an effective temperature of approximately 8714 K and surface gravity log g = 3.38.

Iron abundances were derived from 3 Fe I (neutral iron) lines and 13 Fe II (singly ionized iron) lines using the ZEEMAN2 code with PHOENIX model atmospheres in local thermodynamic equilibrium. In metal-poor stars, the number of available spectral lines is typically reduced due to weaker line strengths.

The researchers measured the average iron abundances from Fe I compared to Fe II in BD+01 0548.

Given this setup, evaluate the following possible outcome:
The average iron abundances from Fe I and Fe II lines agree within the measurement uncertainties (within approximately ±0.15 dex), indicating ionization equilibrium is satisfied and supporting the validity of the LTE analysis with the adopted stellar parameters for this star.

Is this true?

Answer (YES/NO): NO